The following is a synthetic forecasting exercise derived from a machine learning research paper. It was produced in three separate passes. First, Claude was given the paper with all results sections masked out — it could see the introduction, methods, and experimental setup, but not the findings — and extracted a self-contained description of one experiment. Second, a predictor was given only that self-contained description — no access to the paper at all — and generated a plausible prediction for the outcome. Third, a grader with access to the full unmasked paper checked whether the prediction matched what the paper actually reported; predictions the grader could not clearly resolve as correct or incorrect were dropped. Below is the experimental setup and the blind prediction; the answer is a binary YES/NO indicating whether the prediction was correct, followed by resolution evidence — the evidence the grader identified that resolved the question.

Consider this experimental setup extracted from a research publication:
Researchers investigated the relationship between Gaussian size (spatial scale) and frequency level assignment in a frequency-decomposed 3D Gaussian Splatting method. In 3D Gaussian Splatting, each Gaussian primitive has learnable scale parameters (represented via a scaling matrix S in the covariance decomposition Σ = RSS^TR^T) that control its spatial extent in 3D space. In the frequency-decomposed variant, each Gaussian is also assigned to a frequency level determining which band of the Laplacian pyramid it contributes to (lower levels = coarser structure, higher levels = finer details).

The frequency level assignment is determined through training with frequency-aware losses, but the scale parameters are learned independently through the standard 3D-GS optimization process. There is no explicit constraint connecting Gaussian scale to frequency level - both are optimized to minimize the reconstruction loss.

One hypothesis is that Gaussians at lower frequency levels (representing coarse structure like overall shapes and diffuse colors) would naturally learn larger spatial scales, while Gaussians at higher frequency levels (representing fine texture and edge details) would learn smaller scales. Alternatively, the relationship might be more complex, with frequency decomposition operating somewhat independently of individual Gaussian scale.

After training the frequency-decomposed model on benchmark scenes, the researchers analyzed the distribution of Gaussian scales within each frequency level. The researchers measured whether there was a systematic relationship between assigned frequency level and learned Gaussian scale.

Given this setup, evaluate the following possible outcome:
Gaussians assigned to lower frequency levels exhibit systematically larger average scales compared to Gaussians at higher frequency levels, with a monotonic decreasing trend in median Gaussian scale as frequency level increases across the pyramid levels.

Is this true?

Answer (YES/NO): YES